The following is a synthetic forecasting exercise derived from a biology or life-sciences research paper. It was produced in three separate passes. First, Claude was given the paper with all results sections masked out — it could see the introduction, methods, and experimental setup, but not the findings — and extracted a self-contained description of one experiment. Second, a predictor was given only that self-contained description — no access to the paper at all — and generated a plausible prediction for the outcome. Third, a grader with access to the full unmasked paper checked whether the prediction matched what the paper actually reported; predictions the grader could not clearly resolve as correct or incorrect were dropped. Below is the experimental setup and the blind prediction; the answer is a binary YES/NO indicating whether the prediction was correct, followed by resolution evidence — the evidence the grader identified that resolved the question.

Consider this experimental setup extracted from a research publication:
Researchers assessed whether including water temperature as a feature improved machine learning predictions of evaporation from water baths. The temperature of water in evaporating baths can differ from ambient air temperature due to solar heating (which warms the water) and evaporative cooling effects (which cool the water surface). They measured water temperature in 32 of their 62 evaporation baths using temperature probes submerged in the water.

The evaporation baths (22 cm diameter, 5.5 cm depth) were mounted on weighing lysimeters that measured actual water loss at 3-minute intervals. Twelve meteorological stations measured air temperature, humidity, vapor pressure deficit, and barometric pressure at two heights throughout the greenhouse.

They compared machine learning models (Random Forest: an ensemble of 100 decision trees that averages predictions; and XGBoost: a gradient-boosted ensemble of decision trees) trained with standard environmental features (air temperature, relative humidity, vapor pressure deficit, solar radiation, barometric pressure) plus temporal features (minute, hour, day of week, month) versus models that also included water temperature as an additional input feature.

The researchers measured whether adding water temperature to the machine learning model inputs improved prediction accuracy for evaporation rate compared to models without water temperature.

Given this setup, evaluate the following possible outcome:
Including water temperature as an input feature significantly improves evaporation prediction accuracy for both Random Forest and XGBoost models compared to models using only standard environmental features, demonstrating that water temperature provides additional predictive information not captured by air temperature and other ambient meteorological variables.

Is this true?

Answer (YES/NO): NO